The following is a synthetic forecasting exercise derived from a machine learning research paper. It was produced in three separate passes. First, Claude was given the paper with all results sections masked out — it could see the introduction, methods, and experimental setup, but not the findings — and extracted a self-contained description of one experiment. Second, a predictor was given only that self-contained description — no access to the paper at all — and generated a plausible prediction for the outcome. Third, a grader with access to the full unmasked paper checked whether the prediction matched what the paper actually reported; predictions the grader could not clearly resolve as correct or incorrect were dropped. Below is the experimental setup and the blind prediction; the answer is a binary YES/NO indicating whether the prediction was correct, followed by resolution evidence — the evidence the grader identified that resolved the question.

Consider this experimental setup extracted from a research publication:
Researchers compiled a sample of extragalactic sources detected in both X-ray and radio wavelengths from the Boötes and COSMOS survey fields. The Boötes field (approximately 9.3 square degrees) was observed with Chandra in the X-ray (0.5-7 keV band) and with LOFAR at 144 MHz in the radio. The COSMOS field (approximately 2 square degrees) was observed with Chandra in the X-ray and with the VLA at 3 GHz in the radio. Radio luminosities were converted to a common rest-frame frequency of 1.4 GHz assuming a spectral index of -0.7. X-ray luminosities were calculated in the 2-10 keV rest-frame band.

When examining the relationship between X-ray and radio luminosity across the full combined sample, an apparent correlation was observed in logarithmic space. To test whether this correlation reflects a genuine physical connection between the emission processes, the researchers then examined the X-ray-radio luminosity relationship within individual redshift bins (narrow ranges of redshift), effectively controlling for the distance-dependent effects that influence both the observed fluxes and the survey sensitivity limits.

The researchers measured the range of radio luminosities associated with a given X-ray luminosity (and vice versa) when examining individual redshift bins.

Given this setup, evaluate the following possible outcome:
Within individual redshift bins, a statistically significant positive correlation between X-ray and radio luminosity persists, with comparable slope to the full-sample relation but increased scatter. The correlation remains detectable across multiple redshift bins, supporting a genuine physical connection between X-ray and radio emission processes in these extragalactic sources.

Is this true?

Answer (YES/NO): NO